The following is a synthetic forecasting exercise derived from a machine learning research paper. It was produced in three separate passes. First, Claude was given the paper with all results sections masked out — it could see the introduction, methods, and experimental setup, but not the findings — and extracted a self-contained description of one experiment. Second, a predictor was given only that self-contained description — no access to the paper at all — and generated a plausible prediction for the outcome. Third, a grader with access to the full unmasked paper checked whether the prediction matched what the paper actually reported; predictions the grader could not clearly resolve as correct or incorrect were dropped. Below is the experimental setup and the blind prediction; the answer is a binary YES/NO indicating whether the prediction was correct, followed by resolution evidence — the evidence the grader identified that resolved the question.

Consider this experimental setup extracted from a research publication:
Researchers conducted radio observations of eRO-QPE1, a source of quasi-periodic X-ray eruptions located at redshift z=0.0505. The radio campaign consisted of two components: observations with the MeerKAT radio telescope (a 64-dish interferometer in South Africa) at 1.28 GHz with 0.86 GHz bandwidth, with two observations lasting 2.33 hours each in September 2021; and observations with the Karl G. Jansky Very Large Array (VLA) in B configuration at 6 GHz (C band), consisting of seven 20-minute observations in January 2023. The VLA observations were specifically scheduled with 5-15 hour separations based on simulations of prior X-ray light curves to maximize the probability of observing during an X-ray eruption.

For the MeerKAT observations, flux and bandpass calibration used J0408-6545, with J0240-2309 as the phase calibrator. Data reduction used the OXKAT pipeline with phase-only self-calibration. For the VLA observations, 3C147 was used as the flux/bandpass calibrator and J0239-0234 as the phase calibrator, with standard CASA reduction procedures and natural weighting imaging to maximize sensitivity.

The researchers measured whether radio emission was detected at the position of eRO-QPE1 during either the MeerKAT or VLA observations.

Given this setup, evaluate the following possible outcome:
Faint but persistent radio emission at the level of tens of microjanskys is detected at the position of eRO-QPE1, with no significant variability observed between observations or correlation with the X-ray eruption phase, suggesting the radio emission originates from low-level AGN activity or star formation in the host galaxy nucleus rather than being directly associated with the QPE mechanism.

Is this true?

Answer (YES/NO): NO